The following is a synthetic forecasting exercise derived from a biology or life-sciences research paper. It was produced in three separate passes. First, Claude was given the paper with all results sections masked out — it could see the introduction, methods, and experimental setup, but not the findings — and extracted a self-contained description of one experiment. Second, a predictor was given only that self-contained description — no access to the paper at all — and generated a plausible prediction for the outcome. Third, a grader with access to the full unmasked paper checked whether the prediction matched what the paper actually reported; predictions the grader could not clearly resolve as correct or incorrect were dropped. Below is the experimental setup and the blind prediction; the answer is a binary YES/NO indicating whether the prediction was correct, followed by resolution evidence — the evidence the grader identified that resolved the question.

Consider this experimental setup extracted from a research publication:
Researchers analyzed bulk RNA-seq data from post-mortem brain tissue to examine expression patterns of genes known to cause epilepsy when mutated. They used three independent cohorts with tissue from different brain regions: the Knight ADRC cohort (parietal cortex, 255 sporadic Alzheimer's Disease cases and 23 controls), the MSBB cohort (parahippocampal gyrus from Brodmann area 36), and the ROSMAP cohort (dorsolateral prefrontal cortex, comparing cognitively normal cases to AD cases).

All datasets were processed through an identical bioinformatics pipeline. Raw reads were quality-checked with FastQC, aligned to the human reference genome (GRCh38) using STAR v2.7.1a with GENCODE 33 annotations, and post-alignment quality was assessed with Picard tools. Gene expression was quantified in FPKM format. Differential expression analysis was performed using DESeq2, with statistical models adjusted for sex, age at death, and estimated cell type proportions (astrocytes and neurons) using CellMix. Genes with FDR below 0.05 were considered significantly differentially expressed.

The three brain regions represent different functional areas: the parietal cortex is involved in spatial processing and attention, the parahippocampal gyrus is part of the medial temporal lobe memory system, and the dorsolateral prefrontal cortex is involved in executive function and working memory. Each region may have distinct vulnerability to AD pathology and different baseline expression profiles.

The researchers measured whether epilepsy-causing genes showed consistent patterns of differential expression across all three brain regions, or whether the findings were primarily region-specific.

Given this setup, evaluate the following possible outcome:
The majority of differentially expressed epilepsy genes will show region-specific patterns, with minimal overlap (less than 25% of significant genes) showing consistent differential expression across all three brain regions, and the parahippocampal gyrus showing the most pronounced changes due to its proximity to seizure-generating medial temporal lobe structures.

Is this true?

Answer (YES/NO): YES